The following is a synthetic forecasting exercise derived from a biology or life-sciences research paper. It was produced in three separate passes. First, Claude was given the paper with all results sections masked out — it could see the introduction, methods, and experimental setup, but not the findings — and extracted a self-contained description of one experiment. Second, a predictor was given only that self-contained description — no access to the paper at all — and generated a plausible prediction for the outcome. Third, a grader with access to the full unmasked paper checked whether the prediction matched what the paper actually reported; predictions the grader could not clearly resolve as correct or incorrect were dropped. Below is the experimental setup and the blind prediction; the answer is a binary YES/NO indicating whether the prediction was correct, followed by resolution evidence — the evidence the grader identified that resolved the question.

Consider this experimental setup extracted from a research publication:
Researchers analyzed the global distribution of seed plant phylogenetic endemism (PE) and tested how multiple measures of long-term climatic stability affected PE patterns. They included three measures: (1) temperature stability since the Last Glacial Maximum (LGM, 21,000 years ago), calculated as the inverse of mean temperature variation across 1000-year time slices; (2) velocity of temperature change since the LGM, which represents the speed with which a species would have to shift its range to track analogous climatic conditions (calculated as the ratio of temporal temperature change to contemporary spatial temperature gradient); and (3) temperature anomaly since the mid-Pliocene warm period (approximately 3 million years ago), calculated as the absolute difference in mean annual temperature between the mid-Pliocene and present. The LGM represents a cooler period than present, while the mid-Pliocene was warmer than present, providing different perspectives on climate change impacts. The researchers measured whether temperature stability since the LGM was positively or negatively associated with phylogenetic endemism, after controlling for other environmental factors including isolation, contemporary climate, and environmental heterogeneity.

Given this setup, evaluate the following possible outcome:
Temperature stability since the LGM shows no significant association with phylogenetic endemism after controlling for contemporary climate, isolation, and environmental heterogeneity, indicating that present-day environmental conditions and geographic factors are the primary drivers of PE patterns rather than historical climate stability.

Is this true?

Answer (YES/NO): NO